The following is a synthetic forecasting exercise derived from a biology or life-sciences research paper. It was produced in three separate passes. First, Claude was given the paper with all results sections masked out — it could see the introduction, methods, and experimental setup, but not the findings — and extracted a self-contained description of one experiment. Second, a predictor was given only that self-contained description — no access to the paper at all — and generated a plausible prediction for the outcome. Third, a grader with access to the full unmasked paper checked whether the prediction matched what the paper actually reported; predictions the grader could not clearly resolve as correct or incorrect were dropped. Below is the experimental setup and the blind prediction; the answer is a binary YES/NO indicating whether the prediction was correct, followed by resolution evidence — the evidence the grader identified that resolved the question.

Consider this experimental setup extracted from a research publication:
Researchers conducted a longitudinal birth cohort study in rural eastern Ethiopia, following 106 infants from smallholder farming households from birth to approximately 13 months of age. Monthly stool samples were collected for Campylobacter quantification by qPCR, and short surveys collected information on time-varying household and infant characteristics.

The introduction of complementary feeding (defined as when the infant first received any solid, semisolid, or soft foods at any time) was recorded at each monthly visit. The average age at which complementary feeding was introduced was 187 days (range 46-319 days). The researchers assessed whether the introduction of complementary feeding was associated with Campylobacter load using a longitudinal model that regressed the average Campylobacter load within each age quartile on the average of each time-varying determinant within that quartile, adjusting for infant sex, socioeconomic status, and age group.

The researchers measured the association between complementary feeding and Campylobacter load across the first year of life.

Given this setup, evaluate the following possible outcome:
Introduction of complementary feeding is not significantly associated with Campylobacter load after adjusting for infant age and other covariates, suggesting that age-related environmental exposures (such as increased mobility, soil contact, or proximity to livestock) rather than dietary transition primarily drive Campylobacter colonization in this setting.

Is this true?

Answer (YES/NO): NO